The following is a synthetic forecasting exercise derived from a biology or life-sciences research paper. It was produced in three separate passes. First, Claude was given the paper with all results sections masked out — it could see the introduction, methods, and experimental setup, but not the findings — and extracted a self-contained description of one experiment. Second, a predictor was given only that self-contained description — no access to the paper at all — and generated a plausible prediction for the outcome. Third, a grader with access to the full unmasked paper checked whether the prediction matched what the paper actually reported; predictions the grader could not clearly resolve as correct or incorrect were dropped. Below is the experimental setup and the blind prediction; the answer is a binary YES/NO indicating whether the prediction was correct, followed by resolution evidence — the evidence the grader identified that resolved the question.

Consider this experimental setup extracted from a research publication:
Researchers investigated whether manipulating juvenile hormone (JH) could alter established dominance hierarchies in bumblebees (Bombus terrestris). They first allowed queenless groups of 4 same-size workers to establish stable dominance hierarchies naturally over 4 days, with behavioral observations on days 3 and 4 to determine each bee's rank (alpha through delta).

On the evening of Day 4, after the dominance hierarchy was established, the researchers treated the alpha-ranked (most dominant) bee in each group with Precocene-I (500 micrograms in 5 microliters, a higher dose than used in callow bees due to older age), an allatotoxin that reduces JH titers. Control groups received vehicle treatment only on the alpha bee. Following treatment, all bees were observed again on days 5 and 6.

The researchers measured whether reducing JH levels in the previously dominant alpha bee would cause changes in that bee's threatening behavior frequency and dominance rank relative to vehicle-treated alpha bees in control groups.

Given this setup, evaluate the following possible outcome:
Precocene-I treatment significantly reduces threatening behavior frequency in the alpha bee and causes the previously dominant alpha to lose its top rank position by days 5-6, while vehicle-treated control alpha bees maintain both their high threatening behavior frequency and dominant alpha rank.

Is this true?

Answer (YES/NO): NO